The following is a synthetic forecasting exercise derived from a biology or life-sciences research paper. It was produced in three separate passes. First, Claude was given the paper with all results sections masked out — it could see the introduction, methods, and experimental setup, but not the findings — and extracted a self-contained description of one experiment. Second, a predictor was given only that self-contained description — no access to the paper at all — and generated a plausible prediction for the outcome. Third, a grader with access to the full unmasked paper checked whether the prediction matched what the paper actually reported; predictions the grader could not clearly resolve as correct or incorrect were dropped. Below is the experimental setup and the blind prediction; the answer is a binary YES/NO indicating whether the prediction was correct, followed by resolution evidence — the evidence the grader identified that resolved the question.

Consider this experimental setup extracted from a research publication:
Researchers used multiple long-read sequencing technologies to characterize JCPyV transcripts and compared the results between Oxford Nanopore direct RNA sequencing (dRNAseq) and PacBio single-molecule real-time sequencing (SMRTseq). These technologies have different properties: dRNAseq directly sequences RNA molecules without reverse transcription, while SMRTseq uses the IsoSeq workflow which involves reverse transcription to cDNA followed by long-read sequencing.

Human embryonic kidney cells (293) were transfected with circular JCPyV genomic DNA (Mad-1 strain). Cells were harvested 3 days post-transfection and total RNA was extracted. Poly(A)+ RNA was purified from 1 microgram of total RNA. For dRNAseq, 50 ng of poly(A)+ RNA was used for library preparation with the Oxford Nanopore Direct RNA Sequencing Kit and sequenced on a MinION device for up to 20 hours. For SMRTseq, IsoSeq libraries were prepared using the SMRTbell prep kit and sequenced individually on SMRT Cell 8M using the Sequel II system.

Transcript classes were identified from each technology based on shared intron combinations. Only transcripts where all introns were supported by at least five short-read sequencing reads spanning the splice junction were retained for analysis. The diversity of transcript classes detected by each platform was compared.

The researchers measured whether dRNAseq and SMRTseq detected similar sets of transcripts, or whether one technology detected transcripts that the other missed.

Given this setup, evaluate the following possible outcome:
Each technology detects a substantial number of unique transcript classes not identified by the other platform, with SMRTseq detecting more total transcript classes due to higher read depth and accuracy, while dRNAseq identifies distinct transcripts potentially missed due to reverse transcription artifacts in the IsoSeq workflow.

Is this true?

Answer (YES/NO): NO